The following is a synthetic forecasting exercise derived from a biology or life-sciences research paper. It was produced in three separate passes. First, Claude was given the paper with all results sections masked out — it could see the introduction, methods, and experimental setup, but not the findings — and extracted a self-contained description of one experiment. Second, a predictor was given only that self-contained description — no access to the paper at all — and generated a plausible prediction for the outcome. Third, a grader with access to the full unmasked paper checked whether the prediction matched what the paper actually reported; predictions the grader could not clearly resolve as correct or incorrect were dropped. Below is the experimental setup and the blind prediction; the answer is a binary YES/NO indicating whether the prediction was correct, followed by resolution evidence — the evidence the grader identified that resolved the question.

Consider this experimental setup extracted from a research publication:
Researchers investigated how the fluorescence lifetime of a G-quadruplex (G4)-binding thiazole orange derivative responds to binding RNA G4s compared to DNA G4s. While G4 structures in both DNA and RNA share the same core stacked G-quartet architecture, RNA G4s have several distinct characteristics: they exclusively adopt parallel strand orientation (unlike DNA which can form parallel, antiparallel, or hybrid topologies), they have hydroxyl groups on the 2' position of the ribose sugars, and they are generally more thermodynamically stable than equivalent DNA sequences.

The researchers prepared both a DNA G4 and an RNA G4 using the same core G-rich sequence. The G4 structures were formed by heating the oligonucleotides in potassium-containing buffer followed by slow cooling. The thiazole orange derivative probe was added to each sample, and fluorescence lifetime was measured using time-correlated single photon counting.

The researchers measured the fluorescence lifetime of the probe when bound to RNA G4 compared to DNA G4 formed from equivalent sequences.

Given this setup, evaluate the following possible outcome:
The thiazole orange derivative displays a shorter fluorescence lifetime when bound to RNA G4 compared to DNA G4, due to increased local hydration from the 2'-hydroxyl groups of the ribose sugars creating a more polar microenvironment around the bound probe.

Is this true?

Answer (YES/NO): NO